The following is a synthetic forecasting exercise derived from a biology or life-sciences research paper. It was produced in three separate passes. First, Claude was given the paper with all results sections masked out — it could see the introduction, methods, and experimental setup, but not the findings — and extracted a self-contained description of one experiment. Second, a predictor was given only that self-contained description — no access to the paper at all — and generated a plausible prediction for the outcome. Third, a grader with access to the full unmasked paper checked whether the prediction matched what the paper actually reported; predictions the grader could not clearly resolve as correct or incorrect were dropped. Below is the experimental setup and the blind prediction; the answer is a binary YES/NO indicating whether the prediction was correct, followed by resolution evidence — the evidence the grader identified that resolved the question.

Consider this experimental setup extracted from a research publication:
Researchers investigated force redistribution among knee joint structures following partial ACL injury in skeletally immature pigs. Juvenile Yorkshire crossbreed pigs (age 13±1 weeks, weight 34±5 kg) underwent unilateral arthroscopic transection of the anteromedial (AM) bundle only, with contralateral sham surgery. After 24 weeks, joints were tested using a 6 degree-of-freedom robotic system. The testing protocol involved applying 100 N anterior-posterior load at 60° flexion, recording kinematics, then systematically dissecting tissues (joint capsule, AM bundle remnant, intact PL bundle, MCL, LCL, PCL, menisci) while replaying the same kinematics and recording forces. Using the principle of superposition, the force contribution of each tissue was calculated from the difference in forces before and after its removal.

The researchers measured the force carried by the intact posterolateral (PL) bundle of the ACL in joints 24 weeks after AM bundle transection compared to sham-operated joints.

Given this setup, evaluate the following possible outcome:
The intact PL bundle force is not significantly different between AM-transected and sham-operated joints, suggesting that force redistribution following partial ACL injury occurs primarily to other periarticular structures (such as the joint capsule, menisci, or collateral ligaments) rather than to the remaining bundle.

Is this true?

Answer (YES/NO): NO